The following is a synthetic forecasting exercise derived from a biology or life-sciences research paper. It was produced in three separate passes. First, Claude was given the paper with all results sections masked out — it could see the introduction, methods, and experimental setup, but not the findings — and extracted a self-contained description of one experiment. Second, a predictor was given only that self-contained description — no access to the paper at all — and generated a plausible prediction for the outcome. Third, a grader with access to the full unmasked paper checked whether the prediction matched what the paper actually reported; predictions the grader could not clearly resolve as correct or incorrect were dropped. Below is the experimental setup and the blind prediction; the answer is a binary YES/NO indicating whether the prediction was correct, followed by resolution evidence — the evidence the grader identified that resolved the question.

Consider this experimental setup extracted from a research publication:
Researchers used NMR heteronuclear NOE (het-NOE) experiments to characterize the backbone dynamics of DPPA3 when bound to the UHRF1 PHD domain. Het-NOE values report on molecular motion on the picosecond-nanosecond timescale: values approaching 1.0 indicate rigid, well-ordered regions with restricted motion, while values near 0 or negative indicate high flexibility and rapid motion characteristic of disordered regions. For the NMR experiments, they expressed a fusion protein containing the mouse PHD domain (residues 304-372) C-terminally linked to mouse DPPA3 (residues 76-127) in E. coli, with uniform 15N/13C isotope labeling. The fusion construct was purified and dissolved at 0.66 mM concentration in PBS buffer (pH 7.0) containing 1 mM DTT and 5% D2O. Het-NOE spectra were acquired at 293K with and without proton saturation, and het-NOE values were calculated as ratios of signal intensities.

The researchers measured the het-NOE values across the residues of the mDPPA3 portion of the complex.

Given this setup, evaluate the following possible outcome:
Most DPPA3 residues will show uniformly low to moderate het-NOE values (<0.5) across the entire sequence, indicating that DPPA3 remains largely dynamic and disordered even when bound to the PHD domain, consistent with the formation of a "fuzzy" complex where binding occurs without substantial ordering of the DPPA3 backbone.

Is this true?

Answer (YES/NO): NO